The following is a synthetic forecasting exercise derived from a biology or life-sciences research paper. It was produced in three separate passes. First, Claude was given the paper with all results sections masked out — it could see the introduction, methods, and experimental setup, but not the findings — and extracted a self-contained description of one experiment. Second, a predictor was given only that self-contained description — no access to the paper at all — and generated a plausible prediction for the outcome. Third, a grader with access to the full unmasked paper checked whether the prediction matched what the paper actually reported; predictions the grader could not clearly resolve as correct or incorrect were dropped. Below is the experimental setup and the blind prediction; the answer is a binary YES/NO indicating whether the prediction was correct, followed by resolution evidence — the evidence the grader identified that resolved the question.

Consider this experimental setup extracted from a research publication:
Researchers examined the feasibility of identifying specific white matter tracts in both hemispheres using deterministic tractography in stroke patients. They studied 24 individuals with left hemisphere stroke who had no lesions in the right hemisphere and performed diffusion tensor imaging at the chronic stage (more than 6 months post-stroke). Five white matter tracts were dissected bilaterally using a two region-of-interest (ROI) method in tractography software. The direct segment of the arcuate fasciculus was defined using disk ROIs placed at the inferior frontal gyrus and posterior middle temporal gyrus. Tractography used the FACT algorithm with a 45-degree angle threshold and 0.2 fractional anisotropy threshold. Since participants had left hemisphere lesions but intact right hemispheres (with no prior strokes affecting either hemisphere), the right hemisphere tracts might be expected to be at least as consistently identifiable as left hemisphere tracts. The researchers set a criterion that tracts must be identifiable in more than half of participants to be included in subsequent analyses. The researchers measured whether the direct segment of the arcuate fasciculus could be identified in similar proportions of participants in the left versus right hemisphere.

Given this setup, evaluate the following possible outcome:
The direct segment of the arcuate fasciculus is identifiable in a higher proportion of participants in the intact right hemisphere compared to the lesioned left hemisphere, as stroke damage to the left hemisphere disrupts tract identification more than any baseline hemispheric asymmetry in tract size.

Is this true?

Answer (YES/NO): NO